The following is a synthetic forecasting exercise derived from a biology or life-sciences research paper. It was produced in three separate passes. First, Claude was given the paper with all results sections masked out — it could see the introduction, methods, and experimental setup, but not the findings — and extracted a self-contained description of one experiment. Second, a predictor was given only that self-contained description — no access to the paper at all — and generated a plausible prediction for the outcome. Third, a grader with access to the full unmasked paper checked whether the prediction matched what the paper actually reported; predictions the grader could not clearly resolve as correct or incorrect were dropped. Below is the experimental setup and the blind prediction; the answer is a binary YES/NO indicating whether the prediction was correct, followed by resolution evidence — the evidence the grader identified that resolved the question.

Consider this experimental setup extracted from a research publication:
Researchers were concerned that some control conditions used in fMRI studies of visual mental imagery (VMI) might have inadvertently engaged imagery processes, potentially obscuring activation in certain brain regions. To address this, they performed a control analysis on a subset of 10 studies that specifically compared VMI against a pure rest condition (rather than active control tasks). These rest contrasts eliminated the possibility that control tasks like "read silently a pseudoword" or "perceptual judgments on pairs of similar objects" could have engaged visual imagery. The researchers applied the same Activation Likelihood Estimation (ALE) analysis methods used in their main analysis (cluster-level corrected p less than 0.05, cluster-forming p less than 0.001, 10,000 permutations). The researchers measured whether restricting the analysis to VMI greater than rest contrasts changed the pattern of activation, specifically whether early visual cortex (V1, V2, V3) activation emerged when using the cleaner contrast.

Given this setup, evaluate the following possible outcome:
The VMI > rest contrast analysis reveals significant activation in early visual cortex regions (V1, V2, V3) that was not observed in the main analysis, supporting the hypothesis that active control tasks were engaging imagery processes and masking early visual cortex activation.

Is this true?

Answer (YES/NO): NO